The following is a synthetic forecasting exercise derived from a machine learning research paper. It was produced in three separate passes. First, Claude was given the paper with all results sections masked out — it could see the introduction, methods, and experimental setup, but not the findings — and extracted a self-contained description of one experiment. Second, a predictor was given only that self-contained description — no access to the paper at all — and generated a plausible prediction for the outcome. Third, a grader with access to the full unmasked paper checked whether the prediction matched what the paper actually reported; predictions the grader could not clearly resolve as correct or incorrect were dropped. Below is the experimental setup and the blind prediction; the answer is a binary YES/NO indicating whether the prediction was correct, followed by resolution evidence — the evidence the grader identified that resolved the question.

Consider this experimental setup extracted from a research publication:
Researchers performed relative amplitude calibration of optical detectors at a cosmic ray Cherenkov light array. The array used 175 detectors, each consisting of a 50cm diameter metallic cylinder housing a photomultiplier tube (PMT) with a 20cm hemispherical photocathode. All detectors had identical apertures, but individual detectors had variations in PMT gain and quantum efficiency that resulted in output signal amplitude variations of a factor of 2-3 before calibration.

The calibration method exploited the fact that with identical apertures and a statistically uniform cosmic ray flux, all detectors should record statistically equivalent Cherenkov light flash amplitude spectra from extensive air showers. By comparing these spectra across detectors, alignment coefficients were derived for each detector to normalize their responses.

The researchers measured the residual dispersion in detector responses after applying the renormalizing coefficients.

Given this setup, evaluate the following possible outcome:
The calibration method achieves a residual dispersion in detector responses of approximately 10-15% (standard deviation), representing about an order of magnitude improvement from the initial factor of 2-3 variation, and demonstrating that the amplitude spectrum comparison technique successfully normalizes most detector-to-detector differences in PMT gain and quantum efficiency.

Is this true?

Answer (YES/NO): NO